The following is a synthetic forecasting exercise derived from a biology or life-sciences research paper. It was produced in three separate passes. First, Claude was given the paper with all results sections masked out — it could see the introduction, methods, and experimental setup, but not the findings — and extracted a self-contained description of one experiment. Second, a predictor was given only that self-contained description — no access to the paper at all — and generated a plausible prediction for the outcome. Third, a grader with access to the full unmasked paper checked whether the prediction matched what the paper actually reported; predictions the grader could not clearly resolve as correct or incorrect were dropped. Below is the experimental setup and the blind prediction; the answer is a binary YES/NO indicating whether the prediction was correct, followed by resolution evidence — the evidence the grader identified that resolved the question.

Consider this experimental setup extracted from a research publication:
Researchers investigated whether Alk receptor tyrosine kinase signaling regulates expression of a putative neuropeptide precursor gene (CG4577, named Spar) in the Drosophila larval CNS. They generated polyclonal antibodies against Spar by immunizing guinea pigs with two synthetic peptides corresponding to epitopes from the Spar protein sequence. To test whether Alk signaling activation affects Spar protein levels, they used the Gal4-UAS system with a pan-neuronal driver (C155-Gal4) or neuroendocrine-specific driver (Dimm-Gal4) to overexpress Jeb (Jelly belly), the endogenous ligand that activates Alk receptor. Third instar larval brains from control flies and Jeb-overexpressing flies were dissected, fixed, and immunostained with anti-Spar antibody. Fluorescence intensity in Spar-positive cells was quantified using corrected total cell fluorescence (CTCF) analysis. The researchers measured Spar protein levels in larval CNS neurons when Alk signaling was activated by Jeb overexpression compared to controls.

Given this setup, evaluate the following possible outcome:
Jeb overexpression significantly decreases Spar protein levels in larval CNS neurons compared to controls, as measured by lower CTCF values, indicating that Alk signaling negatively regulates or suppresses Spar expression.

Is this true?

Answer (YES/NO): NO